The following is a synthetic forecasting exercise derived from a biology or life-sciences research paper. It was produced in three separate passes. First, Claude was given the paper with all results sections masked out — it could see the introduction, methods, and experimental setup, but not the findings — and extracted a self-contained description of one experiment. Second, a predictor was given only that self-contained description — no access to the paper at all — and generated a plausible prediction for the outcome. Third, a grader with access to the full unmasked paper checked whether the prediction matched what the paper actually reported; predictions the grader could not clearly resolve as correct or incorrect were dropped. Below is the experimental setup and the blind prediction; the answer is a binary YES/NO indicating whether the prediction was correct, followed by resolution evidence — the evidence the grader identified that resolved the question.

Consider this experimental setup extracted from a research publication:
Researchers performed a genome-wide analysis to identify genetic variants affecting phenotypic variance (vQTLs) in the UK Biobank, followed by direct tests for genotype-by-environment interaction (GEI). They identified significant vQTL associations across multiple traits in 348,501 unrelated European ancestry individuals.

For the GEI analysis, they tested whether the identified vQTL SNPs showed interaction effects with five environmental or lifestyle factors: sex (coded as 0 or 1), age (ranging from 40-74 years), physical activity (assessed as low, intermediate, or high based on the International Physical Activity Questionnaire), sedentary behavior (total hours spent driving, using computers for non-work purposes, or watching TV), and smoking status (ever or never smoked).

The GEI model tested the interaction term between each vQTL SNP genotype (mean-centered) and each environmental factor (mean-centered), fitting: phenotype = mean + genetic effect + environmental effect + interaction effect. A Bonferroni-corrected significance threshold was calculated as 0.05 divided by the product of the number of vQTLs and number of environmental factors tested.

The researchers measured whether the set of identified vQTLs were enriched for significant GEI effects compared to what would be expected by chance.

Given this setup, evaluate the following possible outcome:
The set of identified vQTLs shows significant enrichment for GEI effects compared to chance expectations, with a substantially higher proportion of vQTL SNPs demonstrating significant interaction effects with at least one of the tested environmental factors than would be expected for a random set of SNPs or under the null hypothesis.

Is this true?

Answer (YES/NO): YES